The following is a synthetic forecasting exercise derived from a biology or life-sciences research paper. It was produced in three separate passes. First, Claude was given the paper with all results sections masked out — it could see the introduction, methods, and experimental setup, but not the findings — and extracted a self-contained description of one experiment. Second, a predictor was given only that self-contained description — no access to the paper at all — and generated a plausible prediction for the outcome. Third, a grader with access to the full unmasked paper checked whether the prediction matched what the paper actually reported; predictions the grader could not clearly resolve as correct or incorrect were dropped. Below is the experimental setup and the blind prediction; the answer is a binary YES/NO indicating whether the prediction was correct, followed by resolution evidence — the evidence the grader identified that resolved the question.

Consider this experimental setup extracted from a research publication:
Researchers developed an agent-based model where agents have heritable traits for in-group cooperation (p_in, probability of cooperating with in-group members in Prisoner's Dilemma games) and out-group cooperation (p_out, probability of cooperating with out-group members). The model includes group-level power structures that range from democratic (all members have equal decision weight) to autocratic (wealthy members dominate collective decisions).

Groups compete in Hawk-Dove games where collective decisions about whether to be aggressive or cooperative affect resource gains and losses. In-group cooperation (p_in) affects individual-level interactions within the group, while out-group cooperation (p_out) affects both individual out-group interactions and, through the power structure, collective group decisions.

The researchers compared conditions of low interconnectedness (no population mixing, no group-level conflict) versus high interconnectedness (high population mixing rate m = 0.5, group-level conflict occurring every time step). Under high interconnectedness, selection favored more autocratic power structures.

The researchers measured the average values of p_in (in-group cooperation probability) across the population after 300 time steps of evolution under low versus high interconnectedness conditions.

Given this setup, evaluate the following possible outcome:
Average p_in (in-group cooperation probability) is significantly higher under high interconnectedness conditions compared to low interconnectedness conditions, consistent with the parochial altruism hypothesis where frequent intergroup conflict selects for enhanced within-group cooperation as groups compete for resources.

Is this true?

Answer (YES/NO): NO